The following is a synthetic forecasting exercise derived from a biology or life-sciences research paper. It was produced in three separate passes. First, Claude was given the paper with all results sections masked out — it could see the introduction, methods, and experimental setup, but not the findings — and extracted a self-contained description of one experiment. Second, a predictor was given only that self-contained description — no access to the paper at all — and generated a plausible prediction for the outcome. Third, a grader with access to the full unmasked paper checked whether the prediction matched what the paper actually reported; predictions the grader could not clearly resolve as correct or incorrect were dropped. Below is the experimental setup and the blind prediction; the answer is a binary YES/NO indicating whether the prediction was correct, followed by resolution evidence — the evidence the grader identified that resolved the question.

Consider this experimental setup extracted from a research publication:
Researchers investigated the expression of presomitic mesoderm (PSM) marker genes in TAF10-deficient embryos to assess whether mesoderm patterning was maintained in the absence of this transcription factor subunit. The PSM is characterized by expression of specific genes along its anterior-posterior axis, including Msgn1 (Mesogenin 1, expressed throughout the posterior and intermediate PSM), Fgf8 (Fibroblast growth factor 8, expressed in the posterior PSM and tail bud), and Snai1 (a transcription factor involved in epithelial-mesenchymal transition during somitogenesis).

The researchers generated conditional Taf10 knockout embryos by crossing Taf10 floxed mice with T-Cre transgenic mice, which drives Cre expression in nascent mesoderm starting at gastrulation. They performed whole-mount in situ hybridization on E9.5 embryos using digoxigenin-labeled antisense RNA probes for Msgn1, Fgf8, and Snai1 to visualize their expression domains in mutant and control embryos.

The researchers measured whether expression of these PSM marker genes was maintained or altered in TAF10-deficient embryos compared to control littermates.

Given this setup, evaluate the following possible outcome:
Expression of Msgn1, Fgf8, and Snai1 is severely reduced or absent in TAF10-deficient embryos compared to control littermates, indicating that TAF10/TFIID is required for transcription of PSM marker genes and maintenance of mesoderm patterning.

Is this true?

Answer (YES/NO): NO